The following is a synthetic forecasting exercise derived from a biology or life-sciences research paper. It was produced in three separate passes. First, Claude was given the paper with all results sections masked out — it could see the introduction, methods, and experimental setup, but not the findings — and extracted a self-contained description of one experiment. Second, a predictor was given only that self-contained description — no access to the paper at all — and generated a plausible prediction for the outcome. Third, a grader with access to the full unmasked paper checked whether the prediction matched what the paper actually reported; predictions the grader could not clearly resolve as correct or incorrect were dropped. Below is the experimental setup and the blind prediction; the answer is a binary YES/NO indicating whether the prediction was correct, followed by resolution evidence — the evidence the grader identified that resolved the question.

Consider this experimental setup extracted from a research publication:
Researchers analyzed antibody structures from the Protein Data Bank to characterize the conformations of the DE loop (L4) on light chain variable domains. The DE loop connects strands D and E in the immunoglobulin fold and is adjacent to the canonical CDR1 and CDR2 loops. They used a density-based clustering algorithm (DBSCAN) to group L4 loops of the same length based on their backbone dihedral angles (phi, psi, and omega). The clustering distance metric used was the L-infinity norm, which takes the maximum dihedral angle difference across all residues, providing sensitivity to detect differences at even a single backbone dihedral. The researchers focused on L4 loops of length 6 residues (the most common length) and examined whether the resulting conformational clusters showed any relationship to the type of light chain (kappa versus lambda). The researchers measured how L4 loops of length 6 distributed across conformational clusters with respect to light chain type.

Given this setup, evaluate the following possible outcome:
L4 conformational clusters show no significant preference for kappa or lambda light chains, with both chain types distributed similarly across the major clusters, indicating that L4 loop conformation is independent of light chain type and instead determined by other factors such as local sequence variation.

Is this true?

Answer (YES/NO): NO